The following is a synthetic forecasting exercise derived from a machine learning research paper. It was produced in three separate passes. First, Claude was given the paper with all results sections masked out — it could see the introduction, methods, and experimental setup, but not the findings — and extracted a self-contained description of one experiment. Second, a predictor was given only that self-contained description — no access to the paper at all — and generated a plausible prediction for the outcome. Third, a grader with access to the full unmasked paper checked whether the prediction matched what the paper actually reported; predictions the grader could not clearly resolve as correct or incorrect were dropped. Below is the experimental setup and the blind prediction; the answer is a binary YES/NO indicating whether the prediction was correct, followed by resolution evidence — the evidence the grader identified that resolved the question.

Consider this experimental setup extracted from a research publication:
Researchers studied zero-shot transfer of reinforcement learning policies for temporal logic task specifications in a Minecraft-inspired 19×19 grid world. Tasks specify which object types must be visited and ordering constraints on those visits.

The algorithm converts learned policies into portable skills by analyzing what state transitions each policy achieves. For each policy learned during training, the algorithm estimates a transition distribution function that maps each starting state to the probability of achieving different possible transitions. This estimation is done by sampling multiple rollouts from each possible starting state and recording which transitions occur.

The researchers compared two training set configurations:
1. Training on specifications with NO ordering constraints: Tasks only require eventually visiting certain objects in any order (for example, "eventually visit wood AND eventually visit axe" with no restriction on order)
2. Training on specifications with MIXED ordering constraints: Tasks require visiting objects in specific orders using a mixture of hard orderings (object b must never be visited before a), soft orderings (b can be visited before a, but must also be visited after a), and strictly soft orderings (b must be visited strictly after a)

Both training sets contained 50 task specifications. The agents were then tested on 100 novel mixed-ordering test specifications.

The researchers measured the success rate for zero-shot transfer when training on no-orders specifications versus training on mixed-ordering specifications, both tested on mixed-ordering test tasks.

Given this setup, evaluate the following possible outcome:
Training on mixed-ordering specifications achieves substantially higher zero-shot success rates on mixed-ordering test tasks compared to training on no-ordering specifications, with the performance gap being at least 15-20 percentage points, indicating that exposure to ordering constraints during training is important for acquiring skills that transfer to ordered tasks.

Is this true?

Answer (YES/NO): NO